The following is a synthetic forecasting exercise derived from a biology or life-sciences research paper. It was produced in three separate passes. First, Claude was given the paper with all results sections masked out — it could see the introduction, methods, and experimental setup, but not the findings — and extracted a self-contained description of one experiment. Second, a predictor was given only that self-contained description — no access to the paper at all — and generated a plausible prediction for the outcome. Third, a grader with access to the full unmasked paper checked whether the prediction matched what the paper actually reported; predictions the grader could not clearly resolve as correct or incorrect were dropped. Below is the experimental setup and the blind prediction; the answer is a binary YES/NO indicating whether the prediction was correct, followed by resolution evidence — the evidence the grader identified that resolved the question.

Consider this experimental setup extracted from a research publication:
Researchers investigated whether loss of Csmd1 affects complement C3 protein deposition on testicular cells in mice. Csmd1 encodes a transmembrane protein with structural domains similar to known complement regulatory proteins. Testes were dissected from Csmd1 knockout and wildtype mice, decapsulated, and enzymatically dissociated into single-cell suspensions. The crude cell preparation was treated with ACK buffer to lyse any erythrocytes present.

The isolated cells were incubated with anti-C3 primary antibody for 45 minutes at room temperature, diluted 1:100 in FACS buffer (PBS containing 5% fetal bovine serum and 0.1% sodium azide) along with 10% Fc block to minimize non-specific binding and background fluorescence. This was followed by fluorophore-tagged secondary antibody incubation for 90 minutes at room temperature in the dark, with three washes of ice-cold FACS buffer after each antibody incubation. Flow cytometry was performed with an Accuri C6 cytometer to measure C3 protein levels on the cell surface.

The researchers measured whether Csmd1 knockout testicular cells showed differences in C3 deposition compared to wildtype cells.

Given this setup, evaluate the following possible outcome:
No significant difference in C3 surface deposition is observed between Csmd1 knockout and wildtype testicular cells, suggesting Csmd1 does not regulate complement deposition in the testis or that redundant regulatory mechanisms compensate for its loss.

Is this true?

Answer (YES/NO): NO